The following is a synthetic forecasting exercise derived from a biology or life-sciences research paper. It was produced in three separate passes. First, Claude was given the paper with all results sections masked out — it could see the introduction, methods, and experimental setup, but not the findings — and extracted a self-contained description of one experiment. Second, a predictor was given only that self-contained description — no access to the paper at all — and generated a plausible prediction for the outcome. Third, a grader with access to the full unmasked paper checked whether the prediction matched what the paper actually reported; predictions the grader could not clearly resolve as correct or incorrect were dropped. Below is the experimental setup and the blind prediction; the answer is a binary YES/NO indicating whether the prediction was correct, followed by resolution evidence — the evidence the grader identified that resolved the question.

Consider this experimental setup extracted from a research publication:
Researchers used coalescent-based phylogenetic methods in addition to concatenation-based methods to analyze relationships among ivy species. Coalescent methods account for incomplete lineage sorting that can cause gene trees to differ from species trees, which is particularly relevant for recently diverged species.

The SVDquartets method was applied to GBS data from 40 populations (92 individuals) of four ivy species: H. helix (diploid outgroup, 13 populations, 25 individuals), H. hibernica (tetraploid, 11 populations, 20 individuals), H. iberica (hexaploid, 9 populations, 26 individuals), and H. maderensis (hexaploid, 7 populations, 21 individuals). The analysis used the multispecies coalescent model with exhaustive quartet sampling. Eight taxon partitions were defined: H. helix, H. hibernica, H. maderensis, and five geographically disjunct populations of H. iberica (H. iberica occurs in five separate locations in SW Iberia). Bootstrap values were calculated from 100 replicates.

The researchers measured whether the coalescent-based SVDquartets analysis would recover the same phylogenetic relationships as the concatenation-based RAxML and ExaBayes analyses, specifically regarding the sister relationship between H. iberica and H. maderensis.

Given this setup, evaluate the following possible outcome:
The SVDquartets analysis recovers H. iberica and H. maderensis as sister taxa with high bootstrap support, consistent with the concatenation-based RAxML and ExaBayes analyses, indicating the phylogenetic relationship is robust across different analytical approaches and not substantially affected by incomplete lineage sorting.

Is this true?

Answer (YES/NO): YES